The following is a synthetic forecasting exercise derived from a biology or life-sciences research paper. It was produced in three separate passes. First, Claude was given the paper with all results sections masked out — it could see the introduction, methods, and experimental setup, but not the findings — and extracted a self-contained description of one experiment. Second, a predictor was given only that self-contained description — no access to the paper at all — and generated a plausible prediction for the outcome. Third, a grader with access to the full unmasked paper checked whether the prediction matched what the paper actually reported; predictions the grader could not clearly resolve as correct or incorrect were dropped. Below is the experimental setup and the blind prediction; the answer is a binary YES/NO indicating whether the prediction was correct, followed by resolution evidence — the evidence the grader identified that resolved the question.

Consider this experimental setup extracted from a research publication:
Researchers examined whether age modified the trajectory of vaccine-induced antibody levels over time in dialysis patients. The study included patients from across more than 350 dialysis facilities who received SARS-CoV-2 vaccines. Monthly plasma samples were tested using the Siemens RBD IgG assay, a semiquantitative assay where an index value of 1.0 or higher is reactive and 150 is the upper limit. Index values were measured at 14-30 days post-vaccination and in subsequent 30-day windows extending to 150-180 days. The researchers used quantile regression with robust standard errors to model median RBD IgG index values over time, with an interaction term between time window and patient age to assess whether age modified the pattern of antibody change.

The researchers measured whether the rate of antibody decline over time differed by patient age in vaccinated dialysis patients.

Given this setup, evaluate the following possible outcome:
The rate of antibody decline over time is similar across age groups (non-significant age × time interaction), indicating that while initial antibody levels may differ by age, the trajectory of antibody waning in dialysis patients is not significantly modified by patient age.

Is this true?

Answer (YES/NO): NO